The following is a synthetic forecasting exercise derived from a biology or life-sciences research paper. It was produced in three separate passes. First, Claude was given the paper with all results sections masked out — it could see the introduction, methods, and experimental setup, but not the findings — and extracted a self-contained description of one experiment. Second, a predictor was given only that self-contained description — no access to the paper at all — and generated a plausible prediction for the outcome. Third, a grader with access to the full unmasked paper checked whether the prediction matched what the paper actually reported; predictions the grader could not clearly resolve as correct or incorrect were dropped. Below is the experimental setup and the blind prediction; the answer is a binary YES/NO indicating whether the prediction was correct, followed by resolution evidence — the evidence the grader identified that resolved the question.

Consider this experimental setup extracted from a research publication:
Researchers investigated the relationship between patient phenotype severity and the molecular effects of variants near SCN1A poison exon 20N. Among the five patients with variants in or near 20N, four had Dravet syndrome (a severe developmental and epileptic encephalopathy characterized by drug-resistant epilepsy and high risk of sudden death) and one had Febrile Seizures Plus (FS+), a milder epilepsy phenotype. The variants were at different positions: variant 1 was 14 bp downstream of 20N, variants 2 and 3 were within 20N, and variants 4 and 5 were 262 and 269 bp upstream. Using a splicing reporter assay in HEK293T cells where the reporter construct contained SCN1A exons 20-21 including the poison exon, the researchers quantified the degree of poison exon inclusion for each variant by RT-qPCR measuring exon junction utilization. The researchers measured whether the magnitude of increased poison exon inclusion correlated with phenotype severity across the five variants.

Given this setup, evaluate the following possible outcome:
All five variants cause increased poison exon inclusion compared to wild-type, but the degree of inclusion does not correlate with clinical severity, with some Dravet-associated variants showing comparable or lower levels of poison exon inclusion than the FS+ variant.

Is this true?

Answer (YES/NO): NO